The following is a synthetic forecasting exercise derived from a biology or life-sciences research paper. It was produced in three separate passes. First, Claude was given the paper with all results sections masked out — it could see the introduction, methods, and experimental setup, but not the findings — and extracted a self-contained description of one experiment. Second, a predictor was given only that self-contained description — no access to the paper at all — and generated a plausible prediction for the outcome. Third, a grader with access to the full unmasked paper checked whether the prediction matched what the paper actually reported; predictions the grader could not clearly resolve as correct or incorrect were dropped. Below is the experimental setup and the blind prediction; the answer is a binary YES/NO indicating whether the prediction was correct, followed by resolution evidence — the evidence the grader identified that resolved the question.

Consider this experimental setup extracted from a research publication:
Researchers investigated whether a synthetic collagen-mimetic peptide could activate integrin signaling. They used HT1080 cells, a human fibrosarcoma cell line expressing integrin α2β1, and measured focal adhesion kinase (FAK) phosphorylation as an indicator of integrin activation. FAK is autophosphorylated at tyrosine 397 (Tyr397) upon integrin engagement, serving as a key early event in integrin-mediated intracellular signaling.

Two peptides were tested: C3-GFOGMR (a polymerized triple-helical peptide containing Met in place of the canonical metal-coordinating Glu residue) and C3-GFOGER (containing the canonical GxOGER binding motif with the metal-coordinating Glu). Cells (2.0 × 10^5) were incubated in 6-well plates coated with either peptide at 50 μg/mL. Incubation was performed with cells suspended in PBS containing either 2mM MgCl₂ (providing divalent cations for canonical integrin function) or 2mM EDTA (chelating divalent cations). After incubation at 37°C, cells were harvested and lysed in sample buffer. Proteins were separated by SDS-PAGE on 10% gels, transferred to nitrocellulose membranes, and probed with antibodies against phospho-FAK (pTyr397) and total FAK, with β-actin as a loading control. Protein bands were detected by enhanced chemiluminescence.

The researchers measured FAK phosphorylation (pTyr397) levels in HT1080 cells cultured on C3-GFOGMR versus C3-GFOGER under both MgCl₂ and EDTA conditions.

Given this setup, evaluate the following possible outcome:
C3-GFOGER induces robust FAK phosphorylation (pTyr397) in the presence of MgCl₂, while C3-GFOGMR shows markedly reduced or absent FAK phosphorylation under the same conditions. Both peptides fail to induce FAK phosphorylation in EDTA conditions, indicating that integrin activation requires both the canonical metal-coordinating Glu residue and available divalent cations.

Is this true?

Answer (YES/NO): NO